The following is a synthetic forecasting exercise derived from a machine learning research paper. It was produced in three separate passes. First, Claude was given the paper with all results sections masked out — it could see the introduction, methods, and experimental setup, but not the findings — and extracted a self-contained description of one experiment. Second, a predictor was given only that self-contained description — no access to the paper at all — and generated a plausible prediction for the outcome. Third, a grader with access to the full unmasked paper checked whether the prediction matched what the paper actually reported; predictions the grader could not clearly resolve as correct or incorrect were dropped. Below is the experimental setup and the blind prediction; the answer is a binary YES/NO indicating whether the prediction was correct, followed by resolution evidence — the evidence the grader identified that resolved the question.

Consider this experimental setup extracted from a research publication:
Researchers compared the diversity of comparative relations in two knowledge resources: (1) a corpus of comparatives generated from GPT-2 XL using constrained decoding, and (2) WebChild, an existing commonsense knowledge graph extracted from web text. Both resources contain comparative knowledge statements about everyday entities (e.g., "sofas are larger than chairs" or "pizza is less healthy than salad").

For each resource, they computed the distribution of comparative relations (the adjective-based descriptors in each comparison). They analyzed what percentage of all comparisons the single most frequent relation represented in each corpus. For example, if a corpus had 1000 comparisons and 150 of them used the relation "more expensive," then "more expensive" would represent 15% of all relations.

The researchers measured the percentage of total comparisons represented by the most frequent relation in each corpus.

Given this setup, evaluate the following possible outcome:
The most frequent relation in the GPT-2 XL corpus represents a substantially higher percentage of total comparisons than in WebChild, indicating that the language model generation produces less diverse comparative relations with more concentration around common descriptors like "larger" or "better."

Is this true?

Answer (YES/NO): NO